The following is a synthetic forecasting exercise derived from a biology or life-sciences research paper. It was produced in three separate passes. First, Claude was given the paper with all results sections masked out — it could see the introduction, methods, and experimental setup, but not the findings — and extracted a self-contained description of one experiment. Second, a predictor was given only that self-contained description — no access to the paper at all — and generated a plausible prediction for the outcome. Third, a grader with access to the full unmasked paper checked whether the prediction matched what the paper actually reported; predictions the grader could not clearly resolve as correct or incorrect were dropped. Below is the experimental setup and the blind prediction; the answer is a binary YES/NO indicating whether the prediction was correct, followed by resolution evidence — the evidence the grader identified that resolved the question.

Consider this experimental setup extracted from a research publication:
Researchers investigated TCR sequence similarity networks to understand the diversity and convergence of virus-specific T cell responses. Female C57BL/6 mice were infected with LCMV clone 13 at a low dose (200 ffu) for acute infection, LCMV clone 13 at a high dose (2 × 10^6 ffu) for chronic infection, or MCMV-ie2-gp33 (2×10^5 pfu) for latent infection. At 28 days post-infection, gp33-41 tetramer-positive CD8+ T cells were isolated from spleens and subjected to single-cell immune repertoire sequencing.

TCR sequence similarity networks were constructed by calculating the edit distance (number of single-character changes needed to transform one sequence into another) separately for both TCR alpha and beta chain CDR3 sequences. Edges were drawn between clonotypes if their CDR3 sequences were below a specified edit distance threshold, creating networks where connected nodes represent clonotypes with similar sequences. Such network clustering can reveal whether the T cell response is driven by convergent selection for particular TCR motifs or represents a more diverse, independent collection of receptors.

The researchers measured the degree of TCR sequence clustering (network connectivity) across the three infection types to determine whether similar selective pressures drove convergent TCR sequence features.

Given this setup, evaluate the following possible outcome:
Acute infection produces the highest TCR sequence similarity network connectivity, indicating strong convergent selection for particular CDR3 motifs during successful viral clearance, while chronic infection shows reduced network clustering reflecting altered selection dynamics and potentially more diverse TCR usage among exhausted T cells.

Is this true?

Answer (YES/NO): NO